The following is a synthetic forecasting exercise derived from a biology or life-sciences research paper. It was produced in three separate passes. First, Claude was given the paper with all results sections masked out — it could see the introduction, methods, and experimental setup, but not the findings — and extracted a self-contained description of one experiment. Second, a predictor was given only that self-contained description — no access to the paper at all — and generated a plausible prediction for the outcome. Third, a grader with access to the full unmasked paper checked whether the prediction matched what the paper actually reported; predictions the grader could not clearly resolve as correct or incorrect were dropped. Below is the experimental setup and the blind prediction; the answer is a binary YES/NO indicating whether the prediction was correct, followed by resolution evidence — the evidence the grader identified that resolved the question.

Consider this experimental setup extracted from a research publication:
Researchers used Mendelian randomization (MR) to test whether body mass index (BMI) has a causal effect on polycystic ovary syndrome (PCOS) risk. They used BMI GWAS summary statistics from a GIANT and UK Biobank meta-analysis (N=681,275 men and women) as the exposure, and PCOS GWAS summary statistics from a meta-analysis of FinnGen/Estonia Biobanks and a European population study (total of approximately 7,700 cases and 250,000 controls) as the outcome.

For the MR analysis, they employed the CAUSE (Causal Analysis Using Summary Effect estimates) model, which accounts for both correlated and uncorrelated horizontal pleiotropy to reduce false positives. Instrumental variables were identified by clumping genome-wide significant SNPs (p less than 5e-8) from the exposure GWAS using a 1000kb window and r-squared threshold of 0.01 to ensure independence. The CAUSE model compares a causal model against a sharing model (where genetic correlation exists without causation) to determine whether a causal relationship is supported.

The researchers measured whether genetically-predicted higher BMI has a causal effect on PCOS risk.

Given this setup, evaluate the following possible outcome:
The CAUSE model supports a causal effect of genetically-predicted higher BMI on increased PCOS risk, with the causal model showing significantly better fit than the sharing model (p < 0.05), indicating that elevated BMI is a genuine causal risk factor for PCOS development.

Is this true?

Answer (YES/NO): YES